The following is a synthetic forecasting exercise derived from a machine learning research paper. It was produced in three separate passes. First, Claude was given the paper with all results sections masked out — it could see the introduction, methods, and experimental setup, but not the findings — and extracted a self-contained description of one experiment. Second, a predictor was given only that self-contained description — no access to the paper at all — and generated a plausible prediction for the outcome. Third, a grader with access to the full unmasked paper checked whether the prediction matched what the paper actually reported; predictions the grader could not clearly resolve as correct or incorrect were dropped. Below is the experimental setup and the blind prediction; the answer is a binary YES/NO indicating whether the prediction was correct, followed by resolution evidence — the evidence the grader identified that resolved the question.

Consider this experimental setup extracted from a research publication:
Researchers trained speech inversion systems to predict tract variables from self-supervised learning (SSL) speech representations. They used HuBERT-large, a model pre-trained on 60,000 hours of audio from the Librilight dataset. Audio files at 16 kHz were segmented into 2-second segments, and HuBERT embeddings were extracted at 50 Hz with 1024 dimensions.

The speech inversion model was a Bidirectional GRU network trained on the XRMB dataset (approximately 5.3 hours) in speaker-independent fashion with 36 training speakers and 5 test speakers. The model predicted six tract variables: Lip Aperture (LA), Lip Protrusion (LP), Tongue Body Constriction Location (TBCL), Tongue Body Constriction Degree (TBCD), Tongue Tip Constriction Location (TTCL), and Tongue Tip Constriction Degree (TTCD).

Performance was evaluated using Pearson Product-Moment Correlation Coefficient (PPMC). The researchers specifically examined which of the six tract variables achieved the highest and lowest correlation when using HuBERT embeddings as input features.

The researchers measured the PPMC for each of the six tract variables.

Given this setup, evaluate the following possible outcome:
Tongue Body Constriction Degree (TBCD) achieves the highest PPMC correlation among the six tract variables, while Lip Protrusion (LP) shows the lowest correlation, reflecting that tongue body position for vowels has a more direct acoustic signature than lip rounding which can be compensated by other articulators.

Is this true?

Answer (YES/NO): NO